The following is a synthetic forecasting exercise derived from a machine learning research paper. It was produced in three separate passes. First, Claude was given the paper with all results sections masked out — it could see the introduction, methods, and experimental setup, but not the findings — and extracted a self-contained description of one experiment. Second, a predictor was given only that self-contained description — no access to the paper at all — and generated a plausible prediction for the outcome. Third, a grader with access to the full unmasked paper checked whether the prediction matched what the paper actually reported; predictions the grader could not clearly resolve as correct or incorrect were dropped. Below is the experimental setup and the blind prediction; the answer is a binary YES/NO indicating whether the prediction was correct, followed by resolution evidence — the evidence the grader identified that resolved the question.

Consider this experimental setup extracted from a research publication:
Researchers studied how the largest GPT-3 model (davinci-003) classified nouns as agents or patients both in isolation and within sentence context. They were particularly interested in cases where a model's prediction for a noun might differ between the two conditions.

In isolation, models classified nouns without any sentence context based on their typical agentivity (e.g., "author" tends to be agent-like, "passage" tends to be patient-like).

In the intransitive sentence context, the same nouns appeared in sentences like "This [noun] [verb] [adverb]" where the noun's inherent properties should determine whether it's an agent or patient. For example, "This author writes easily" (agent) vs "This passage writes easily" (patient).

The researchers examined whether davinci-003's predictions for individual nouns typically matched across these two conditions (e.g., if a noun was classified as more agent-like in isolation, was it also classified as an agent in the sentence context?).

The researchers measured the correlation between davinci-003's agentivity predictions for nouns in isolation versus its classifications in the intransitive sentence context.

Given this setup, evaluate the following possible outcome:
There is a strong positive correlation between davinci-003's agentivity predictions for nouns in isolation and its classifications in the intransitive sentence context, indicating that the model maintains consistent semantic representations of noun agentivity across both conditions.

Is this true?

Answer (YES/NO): YES